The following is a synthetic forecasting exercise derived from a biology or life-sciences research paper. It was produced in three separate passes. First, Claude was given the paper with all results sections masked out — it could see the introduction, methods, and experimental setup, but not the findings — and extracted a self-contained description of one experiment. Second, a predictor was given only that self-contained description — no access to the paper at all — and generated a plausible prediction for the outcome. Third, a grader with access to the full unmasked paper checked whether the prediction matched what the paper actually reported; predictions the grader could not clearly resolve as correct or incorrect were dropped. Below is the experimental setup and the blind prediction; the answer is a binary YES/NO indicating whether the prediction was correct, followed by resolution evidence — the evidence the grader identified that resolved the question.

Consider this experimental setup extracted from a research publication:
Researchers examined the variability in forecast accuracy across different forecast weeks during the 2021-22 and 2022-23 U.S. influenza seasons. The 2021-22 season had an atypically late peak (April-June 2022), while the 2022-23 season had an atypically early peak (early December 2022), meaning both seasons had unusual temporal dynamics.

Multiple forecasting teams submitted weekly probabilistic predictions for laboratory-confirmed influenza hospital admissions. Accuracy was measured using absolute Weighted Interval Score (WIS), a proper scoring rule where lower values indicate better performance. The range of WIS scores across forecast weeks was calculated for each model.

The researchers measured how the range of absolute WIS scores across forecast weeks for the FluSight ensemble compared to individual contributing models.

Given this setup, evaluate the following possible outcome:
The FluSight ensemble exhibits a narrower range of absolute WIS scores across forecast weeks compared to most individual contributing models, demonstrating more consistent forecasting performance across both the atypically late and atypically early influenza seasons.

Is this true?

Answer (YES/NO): YES